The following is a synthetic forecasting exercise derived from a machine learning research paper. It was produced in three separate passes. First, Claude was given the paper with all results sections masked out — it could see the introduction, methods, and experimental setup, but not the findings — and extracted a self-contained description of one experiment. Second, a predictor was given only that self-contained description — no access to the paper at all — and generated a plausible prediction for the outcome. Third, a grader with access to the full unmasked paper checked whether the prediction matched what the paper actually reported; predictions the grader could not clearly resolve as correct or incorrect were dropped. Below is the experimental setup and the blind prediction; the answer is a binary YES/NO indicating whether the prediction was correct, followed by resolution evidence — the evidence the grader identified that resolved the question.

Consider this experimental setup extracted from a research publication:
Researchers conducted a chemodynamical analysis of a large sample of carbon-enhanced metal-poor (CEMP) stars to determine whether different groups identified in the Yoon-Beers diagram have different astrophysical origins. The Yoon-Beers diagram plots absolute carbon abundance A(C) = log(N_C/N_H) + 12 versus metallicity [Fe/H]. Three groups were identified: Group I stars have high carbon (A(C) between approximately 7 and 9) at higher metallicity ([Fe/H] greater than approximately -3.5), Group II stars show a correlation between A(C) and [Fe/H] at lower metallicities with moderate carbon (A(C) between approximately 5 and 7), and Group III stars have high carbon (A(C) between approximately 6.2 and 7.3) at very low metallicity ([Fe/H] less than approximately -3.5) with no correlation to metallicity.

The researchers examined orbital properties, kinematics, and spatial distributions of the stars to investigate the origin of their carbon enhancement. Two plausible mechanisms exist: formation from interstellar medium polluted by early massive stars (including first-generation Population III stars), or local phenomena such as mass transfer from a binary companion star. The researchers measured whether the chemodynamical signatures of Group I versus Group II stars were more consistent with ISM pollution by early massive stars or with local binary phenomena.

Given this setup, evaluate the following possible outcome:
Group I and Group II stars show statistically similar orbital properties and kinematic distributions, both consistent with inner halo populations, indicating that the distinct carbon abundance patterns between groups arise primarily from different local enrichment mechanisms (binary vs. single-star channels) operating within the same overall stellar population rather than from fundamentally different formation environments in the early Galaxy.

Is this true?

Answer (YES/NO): NO